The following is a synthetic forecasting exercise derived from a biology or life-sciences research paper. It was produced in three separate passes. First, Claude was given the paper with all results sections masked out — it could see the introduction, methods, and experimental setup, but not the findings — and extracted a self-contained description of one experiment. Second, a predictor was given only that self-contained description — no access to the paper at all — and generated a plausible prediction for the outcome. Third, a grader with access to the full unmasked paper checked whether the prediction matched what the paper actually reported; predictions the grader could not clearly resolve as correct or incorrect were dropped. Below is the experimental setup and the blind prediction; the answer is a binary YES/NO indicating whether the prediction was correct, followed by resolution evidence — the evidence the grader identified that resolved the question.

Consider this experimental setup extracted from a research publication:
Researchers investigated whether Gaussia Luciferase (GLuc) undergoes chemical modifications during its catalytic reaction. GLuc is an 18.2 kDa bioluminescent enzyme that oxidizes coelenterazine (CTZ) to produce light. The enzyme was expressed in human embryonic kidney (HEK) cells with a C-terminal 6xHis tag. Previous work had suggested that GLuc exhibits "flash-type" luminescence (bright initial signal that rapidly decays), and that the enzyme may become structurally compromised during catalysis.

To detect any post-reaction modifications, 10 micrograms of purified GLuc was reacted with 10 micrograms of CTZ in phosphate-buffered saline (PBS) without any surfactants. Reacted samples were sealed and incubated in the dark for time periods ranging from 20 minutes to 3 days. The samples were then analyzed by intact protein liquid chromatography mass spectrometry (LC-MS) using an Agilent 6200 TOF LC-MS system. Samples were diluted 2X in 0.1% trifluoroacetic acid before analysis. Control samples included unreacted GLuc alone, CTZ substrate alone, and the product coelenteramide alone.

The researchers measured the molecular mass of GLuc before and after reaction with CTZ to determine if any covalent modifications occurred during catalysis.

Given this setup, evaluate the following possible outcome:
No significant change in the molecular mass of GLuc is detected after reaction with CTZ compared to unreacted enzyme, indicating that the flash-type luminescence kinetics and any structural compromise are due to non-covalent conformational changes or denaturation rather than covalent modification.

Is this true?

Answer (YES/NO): NO